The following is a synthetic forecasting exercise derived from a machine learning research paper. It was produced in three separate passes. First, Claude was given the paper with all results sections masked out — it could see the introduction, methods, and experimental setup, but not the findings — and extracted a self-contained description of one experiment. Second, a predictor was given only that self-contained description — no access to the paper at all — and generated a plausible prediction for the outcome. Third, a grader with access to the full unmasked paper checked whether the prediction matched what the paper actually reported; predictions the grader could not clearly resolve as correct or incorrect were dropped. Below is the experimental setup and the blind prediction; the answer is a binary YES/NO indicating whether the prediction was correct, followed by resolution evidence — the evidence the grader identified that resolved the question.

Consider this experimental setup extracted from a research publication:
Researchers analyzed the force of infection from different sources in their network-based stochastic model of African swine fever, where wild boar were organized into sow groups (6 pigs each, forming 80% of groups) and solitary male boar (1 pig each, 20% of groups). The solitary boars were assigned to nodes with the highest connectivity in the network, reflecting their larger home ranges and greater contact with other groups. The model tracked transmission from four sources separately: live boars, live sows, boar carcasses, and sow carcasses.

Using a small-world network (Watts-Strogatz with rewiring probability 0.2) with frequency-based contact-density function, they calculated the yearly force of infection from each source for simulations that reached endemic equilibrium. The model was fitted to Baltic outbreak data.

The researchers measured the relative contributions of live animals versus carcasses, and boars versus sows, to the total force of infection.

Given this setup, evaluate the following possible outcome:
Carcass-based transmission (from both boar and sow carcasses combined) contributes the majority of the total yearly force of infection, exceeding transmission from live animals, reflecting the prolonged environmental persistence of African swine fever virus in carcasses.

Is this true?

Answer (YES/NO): YES